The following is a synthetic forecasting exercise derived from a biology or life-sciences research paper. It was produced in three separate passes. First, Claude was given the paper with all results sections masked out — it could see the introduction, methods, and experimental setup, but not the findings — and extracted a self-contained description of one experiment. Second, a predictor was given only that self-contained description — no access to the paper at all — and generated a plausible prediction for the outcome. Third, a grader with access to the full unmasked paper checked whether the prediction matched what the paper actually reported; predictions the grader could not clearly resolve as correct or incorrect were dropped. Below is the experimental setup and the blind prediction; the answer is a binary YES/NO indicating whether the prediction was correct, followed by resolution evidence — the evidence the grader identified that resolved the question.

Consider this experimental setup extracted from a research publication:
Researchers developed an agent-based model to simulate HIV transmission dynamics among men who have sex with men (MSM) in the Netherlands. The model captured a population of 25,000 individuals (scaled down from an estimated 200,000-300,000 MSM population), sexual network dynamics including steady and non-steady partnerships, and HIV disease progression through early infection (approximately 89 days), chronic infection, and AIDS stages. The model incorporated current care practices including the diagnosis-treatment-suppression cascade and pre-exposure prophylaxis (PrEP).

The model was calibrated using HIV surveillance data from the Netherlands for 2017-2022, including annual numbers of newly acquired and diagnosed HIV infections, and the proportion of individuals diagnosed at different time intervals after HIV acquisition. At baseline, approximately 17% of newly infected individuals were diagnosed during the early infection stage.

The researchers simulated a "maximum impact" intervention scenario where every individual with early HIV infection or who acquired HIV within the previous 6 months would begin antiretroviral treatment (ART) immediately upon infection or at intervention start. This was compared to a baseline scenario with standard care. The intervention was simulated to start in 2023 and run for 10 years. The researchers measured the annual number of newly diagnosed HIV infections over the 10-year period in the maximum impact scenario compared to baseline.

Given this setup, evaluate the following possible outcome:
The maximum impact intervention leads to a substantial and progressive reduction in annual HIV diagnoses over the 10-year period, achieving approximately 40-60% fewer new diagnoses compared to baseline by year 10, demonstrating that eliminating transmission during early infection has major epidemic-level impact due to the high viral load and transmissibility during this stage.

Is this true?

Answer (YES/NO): NO